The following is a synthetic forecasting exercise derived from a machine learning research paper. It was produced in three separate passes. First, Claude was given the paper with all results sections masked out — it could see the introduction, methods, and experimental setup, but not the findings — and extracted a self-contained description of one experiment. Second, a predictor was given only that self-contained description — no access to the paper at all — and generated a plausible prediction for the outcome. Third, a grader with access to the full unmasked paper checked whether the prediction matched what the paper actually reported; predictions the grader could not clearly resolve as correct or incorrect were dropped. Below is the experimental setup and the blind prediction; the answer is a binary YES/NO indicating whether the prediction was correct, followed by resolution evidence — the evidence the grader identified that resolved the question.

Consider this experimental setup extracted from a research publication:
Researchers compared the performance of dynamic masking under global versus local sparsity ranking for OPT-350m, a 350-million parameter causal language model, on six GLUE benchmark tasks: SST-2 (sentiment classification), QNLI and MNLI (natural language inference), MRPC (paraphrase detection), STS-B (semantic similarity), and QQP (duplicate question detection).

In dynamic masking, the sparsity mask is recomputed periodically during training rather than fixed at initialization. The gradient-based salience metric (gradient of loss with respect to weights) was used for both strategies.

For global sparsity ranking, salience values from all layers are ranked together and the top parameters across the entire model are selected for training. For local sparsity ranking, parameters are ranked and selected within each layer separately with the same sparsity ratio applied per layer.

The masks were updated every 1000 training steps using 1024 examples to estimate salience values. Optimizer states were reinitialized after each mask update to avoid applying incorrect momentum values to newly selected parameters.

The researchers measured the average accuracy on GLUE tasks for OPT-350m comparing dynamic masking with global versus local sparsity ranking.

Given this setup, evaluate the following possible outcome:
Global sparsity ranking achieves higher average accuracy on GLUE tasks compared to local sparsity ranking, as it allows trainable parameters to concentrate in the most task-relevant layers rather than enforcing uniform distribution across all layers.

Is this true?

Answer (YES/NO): YES